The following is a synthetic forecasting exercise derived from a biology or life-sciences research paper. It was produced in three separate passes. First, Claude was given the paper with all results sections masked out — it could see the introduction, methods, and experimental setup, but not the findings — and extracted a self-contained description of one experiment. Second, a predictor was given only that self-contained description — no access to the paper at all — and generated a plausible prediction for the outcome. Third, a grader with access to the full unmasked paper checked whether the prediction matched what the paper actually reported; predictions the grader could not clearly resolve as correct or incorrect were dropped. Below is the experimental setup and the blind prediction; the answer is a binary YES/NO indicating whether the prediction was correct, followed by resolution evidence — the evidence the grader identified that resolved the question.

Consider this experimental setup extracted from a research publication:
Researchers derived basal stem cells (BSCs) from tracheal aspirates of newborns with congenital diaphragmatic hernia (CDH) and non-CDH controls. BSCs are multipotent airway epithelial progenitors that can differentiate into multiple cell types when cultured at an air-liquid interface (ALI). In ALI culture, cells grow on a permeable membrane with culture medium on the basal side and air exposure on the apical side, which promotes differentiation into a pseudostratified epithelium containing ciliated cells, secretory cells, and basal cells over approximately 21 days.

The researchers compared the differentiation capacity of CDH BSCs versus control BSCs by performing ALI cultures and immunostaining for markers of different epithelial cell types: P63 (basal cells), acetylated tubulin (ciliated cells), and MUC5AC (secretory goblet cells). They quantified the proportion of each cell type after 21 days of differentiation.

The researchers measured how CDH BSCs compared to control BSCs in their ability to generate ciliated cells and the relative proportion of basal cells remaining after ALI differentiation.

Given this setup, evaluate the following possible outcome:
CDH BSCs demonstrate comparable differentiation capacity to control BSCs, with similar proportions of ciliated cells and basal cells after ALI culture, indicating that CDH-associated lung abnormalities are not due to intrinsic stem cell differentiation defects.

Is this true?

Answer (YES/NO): NO